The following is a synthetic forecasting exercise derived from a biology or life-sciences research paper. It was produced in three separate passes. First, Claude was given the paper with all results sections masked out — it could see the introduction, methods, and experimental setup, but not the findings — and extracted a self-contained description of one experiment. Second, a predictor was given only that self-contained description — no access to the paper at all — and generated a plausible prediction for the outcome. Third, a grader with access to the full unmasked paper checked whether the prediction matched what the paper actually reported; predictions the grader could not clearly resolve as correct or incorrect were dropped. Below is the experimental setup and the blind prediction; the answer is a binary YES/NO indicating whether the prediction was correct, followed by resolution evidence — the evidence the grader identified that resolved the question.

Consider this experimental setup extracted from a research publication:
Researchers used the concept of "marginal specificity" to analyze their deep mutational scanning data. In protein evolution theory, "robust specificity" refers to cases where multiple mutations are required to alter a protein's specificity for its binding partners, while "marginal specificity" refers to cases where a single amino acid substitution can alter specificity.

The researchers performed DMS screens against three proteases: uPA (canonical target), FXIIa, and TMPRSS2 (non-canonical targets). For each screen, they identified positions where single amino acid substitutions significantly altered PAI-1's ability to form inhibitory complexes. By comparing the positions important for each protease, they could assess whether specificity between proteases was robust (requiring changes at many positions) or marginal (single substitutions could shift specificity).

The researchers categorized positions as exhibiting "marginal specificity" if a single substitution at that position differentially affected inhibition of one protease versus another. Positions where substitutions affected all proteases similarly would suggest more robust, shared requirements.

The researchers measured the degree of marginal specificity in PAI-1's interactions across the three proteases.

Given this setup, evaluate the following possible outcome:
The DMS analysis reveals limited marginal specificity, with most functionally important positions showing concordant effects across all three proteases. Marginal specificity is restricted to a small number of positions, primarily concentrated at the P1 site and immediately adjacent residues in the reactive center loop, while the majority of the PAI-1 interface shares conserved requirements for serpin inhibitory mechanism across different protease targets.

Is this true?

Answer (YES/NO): NO